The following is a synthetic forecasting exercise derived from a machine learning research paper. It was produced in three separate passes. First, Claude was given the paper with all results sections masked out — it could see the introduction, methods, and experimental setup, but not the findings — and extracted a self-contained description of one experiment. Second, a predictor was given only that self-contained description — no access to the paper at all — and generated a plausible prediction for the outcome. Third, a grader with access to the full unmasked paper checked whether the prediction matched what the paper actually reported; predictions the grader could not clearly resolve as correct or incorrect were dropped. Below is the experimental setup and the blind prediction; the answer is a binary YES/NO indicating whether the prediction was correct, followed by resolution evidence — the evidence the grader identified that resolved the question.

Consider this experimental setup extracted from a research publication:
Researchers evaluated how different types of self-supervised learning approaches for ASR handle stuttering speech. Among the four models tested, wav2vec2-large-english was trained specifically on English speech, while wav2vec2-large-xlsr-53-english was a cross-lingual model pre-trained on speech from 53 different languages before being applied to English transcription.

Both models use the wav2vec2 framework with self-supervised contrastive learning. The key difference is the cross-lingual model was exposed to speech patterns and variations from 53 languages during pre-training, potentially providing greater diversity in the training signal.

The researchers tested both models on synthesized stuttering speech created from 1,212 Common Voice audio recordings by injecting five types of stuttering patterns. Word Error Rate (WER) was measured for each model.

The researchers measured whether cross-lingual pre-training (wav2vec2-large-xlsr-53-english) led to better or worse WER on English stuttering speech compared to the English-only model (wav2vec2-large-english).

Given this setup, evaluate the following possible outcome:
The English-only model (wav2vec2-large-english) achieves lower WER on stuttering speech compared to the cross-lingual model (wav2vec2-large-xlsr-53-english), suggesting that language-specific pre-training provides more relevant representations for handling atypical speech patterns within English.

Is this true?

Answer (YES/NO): YES